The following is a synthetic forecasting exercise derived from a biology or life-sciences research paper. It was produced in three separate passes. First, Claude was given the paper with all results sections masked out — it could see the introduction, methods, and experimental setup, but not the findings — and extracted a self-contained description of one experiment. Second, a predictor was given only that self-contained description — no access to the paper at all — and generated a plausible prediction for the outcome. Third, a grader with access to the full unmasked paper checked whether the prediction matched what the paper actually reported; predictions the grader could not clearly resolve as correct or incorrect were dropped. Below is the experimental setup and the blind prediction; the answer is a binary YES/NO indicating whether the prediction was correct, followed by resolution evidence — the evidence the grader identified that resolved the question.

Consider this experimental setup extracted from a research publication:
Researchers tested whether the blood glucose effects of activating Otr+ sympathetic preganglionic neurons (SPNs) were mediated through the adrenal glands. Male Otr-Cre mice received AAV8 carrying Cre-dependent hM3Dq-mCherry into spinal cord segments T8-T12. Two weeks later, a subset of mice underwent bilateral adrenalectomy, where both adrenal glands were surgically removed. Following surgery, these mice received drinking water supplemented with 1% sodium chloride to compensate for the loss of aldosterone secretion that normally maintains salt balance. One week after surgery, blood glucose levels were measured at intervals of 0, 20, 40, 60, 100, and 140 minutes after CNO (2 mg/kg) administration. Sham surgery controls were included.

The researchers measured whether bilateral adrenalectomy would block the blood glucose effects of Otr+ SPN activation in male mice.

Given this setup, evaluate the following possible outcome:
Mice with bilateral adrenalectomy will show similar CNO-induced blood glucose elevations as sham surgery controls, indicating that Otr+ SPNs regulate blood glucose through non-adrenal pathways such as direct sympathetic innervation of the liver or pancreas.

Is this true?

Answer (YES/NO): NO